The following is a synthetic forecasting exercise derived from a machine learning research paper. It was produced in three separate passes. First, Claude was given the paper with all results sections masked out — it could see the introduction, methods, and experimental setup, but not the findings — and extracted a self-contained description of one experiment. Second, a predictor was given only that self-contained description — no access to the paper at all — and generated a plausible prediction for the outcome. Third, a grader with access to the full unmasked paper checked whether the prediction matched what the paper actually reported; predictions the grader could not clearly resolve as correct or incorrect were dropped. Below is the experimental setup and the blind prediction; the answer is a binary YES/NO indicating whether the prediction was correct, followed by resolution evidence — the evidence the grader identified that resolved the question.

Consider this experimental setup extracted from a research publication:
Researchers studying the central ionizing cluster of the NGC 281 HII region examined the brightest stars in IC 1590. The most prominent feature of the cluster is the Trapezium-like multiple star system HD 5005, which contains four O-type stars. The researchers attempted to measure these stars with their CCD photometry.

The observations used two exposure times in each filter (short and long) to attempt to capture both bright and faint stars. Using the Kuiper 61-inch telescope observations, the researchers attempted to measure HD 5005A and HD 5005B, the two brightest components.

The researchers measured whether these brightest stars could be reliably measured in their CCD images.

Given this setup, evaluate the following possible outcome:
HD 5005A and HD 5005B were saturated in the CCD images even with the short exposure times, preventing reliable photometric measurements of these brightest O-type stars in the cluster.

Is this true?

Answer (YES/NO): NO